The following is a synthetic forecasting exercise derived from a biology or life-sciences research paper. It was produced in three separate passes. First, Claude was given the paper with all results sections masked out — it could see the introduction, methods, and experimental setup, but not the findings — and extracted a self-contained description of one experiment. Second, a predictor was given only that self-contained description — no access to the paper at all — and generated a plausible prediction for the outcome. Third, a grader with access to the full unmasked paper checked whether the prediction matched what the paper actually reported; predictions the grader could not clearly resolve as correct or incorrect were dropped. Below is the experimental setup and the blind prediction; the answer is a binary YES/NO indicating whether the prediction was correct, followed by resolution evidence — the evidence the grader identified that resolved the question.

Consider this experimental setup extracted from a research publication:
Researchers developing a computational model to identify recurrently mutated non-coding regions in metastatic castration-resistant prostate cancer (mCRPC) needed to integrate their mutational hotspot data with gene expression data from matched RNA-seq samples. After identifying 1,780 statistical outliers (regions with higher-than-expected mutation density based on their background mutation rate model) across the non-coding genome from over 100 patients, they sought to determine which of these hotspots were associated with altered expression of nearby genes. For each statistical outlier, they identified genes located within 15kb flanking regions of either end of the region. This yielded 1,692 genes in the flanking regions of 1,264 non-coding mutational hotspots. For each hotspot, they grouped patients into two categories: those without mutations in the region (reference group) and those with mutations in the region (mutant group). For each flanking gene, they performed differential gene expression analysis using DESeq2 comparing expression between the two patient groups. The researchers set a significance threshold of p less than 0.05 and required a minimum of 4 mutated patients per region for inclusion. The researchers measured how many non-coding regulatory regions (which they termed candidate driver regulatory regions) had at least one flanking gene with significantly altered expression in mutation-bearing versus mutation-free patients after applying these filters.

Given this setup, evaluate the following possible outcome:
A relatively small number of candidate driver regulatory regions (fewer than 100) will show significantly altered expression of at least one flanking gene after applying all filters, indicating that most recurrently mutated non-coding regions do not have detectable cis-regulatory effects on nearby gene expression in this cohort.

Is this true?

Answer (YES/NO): YES